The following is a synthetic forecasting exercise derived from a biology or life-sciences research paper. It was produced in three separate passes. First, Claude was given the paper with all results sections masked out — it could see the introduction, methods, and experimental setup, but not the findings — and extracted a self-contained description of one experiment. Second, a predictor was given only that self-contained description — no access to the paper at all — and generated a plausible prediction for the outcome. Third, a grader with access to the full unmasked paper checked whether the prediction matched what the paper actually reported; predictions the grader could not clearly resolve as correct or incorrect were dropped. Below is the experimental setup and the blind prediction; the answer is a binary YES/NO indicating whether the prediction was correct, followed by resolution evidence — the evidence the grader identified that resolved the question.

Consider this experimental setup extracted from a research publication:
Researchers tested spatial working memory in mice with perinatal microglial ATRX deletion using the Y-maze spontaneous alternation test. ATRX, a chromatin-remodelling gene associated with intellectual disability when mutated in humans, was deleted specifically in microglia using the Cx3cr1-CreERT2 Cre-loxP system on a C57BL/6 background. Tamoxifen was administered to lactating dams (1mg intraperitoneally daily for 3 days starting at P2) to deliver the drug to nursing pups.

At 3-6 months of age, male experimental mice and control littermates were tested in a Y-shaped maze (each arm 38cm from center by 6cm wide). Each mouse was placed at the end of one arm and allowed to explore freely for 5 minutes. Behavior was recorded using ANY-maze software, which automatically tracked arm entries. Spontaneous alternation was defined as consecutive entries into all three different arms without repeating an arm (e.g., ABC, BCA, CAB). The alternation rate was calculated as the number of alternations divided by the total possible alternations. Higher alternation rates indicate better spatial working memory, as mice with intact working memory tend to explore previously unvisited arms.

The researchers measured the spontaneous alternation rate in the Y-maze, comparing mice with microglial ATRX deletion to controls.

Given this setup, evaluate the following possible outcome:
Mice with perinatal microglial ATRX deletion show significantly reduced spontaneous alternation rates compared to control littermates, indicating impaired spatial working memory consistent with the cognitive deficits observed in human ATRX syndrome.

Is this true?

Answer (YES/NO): NO